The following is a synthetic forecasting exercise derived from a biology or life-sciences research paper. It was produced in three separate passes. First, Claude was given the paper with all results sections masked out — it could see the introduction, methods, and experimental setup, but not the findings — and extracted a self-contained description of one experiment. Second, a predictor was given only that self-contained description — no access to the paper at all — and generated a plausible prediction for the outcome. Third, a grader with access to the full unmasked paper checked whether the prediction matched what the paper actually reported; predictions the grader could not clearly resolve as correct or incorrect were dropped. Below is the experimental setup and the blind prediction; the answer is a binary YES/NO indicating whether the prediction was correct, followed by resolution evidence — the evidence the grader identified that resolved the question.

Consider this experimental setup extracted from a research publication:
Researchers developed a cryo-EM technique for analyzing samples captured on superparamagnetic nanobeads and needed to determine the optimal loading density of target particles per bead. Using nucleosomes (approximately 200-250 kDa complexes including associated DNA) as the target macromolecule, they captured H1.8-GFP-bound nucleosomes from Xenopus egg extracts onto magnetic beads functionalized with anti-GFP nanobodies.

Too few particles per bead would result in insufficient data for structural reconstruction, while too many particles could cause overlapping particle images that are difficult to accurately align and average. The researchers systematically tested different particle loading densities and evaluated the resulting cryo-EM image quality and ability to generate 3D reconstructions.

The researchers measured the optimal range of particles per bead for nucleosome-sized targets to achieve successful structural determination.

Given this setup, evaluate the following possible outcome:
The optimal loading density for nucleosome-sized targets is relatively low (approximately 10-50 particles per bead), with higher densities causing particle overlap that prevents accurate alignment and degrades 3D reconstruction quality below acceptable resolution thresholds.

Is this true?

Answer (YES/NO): NO